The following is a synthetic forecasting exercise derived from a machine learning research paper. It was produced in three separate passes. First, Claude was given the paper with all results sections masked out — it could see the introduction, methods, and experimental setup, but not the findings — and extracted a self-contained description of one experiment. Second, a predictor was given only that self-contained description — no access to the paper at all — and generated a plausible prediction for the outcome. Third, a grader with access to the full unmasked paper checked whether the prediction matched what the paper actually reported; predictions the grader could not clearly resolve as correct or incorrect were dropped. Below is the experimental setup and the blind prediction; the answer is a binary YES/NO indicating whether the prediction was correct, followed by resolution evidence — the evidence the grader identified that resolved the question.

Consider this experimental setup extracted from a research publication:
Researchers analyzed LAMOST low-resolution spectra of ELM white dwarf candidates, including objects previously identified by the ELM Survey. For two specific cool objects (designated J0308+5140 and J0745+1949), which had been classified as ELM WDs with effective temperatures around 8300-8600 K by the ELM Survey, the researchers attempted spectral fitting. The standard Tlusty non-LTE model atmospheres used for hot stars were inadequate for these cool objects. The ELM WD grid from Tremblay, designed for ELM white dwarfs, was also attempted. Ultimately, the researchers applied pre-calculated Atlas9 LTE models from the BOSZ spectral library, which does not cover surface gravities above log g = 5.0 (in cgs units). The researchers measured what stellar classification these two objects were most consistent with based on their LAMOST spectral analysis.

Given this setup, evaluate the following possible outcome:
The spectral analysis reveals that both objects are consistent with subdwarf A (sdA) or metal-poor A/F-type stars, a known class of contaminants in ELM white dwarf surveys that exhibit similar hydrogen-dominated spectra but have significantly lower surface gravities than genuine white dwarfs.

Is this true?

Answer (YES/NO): YES